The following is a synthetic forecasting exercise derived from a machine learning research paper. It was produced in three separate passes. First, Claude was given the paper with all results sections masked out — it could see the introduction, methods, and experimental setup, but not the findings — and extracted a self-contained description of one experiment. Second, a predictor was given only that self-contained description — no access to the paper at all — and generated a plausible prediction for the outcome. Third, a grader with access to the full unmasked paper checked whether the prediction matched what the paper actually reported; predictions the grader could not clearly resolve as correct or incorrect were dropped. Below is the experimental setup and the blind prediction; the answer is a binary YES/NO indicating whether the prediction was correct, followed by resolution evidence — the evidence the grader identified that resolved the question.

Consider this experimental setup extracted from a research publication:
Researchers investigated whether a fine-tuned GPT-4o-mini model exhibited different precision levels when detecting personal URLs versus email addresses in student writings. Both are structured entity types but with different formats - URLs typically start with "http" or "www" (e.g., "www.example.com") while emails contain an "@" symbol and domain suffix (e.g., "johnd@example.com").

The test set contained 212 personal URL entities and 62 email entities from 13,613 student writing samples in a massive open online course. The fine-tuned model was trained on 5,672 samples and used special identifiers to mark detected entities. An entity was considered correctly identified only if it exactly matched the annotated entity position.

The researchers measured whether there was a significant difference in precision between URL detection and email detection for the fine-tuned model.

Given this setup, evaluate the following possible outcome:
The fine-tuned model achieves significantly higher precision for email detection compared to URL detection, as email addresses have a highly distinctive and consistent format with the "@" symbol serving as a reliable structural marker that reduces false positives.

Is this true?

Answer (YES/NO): YES